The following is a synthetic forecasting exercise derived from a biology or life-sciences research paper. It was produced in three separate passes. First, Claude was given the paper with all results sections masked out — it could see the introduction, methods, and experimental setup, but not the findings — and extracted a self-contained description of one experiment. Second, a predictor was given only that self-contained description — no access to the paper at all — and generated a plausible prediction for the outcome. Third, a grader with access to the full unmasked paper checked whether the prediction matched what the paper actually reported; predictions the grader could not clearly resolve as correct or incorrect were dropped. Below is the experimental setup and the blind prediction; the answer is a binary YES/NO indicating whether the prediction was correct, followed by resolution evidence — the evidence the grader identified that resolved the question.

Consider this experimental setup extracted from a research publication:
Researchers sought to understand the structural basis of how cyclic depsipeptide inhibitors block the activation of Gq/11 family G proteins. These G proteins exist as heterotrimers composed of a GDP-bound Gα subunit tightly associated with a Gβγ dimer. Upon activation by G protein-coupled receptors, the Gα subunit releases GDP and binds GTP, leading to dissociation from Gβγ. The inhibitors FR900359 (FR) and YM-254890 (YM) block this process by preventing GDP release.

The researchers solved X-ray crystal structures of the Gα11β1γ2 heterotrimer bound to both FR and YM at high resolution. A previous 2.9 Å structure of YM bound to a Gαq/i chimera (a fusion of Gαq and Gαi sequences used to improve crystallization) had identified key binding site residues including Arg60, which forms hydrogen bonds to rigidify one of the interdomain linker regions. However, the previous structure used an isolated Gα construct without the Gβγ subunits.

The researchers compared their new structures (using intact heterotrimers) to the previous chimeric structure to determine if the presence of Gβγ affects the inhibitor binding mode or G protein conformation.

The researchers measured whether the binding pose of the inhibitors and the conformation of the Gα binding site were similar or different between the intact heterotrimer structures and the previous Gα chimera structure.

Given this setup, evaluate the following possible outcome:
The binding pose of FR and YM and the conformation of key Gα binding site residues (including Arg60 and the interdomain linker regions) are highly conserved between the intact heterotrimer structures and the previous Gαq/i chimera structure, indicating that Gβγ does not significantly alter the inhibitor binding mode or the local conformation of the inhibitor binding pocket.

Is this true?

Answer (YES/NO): YES